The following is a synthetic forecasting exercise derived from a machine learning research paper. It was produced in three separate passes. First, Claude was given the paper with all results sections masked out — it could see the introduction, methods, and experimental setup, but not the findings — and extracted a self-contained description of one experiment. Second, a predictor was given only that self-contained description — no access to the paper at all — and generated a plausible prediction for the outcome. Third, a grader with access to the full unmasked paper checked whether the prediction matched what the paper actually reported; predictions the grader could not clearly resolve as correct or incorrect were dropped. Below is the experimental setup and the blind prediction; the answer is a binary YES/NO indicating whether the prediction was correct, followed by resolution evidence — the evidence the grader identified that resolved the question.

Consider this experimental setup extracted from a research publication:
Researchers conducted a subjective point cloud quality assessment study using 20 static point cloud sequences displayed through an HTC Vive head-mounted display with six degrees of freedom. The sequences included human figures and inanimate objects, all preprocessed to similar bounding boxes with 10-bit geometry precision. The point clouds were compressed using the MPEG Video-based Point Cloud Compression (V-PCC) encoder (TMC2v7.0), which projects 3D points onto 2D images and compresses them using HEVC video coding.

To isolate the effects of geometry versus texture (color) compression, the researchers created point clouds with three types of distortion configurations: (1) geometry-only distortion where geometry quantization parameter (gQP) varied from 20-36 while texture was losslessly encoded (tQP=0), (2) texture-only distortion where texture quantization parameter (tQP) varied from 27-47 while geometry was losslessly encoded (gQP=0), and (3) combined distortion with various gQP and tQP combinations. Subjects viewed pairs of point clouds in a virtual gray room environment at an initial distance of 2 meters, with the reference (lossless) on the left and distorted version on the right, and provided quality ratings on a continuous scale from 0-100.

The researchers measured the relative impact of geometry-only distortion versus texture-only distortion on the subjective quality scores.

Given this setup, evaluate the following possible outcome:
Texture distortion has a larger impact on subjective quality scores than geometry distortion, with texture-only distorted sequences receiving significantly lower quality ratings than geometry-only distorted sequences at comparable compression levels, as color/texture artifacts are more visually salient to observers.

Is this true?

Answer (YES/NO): YES